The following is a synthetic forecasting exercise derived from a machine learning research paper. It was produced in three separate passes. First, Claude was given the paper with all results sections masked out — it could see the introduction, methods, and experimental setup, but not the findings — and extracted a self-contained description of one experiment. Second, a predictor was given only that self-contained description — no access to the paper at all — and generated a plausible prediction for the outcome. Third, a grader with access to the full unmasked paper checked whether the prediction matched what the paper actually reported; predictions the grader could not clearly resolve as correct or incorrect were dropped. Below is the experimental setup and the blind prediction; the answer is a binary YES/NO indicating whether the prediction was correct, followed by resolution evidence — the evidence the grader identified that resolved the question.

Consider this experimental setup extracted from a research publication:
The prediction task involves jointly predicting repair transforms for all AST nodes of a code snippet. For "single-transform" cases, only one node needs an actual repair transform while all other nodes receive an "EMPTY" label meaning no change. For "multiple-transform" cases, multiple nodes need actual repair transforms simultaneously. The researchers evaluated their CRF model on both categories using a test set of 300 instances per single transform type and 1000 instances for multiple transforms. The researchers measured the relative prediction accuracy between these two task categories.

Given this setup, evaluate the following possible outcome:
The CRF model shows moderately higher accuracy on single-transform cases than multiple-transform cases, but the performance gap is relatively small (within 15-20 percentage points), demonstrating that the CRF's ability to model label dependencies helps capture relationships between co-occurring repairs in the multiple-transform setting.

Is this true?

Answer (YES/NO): NO